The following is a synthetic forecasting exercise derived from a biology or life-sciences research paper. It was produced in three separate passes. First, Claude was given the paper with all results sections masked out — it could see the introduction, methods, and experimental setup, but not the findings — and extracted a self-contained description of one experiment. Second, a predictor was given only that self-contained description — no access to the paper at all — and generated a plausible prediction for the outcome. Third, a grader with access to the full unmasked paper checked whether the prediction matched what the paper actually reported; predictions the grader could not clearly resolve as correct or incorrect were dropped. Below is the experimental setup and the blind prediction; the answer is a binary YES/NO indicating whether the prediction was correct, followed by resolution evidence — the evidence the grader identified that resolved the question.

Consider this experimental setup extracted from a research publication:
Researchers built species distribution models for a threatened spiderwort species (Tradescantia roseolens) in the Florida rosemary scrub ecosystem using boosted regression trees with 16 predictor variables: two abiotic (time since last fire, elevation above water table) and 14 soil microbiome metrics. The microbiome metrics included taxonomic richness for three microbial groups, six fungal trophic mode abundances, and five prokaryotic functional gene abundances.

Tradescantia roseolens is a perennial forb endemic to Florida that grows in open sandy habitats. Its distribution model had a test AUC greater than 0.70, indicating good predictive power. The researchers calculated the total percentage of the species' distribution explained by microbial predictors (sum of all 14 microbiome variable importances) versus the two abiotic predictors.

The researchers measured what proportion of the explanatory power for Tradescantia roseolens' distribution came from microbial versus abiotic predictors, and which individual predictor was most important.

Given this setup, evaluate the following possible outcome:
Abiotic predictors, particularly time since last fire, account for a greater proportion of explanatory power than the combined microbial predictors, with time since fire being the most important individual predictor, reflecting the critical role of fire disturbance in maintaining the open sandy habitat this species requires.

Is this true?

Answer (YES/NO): NO